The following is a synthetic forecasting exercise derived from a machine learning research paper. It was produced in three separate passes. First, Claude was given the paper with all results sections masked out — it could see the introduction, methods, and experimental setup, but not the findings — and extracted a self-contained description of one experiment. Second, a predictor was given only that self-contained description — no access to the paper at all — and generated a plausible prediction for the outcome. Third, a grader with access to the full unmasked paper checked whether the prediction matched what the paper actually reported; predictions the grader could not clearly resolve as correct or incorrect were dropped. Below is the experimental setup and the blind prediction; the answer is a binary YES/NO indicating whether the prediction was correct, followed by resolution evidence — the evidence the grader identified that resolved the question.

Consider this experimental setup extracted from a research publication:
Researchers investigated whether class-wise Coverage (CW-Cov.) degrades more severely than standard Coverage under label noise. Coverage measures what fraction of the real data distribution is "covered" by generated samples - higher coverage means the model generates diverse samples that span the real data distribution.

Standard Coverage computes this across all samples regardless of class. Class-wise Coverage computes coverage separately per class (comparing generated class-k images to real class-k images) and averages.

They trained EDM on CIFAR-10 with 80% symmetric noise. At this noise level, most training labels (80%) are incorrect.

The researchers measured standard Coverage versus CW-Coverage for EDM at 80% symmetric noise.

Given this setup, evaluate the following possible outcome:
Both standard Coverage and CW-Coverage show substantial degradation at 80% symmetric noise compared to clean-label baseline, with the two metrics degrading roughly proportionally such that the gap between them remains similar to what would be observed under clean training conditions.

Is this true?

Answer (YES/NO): NO